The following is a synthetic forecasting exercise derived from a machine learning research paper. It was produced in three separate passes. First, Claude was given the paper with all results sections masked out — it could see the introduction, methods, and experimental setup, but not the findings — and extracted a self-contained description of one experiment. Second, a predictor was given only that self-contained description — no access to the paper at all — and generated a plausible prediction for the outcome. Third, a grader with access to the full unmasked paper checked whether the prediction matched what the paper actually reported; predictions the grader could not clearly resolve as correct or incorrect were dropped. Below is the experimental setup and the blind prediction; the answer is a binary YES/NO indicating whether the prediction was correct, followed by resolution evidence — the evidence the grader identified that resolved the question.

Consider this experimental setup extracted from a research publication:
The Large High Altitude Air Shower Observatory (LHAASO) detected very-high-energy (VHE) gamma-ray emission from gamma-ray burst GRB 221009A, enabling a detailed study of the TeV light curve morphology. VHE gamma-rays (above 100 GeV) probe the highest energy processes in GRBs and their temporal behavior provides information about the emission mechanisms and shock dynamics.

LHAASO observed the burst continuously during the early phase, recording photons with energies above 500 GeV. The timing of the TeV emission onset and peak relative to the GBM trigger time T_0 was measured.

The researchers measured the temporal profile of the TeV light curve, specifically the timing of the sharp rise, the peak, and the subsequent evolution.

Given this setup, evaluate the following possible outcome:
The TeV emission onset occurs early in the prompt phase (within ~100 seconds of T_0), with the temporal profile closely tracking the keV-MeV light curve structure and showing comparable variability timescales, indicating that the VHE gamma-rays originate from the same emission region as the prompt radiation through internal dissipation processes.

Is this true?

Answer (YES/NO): NO